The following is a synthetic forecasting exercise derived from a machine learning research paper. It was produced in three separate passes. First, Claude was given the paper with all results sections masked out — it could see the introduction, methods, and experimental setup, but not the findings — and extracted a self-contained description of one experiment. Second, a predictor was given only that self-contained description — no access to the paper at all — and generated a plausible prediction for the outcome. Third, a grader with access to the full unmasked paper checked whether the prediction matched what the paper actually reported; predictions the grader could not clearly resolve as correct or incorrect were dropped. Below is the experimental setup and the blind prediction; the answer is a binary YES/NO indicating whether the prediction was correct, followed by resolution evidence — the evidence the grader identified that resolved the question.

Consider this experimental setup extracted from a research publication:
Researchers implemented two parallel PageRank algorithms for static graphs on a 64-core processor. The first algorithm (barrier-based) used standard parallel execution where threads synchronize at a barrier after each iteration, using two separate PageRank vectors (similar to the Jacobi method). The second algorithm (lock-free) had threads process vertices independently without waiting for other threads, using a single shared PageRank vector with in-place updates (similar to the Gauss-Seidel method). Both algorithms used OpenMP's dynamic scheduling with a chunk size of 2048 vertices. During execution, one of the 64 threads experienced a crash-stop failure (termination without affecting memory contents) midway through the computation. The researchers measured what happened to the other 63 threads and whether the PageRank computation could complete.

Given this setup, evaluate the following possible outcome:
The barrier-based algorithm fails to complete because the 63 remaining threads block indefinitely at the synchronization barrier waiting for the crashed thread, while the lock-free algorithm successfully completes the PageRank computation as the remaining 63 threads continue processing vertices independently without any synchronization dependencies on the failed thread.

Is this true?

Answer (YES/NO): YES